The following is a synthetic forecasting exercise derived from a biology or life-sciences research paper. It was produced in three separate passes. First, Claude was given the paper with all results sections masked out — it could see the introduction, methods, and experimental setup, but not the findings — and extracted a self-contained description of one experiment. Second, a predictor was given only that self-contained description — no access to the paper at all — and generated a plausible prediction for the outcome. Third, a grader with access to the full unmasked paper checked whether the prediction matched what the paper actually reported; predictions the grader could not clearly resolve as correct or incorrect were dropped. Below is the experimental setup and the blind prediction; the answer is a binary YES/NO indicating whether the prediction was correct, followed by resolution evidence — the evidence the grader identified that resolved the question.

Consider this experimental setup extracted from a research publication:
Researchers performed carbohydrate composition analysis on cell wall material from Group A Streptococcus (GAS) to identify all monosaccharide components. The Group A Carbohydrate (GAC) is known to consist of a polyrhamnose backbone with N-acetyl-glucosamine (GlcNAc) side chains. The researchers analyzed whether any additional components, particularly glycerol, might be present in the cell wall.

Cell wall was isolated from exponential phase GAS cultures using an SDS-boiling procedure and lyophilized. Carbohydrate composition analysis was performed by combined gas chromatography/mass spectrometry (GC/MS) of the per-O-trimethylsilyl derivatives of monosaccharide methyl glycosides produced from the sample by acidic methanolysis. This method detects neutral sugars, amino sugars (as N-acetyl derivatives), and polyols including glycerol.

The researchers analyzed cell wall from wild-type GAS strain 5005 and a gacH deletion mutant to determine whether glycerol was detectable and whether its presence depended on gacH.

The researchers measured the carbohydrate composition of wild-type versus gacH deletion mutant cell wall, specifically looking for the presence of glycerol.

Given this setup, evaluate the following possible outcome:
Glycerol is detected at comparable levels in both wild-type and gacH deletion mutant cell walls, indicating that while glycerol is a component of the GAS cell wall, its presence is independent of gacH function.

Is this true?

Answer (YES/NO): NO